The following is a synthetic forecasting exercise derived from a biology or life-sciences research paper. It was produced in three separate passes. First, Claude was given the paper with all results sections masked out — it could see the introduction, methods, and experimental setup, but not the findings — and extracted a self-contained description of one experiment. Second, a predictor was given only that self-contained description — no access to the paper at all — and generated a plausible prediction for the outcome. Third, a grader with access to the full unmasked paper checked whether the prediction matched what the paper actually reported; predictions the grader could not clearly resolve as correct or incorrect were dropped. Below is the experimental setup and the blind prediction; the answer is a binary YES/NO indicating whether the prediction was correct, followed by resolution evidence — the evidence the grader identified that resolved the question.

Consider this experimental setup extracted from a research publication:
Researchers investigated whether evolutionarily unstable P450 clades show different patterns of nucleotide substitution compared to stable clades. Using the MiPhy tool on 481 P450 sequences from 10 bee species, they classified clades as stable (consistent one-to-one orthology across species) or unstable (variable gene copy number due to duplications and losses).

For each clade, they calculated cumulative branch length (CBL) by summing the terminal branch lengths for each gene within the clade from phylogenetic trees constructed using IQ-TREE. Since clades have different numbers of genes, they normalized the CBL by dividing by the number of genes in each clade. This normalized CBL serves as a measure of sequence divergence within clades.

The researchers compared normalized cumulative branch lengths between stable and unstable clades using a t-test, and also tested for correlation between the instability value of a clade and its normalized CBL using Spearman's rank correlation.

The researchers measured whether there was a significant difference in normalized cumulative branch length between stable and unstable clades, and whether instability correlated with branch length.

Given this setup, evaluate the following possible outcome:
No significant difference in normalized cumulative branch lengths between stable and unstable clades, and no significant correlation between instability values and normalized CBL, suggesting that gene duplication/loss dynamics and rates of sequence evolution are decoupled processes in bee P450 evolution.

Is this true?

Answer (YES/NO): NO